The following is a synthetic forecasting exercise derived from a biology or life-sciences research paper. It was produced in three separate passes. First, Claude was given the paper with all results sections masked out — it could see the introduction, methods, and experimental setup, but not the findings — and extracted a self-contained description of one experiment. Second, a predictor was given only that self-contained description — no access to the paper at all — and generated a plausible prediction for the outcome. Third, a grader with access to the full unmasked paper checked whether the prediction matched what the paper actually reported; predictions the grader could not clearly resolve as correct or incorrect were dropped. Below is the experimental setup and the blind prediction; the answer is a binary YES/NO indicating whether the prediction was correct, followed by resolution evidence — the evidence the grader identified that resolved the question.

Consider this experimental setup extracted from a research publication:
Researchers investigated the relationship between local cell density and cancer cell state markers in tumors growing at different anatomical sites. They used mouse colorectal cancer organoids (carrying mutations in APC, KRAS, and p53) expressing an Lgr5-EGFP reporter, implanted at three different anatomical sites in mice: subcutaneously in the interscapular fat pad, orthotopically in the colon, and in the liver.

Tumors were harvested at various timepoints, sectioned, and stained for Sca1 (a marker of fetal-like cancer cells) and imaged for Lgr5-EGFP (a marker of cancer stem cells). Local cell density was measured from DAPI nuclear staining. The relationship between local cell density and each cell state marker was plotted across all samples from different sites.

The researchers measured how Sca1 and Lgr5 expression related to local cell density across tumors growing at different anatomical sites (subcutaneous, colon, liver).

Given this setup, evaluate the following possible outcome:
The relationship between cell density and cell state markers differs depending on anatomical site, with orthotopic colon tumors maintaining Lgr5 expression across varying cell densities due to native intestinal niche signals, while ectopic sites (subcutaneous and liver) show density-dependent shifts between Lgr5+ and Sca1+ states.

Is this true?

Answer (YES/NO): NO